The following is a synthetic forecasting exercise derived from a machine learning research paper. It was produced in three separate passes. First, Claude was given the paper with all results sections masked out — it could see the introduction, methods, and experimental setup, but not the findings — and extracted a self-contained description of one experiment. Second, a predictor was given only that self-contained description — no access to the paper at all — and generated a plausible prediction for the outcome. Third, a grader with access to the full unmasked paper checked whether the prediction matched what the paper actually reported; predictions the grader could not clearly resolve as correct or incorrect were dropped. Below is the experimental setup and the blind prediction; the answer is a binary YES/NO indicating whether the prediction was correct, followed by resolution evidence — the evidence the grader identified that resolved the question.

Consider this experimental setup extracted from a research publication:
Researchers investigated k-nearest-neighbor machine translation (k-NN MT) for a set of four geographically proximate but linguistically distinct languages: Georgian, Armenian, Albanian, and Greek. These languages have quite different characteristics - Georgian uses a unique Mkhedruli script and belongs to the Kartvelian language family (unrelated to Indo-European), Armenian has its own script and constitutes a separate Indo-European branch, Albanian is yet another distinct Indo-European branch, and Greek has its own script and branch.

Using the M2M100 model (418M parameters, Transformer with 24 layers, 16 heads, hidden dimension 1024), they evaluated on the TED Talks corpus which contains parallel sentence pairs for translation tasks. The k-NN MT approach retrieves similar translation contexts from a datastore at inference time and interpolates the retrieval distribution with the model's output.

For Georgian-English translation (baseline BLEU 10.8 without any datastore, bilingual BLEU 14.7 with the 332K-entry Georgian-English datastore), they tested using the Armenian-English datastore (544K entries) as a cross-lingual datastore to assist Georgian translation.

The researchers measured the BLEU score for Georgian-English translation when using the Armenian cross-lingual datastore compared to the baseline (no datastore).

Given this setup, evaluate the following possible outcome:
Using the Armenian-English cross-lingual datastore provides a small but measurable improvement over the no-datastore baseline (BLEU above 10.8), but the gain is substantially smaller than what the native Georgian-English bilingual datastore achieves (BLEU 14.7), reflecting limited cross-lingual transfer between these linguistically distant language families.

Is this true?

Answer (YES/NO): YES